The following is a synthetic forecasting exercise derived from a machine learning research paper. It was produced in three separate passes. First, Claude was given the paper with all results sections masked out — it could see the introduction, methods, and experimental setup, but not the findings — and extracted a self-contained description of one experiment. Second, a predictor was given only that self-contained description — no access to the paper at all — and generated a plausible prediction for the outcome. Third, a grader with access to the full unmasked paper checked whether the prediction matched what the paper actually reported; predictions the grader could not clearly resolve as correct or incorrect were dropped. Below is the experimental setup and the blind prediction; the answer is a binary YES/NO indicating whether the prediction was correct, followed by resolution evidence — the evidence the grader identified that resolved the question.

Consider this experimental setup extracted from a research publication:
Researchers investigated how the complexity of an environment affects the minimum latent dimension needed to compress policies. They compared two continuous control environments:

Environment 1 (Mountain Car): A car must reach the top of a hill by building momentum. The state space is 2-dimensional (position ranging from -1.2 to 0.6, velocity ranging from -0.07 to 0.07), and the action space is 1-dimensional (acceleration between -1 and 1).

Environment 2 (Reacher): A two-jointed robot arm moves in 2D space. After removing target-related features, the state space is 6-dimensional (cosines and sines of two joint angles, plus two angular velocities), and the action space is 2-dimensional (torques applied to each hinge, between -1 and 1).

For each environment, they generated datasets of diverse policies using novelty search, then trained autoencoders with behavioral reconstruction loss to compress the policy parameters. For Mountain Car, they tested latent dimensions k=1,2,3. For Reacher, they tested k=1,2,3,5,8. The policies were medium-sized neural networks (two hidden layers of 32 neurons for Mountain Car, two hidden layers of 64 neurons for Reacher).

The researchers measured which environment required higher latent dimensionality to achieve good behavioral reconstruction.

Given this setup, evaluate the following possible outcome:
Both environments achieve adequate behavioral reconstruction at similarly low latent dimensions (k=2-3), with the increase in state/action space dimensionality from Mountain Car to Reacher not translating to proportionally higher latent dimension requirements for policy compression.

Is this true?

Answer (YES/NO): NO